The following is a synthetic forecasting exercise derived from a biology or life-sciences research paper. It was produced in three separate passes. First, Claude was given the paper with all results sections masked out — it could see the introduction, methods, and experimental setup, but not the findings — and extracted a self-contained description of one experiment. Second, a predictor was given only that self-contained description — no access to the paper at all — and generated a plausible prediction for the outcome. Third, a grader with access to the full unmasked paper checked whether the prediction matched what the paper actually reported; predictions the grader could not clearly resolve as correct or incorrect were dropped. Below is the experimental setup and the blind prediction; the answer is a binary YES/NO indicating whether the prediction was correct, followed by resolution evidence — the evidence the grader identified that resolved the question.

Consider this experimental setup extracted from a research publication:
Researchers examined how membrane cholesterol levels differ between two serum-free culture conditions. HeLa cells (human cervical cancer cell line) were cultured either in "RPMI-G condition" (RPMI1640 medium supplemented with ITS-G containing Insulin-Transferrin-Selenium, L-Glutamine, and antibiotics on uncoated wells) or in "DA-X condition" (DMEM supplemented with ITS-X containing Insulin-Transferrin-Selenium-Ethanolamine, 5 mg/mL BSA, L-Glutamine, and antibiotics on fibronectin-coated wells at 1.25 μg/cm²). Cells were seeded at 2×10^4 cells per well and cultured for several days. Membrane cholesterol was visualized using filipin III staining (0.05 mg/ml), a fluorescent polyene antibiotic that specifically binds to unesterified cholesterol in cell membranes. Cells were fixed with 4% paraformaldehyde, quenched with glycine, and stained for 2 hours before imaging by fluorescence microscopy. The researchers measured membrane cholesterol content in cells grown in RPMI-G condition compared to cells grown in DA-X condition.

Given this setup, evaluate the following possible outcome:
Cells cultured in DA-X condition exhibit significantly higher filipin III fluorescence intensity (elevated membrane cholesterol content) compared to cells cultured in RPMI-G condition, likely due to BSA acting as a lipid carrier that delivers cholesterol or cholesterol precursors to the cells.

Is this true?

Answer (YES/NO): NO